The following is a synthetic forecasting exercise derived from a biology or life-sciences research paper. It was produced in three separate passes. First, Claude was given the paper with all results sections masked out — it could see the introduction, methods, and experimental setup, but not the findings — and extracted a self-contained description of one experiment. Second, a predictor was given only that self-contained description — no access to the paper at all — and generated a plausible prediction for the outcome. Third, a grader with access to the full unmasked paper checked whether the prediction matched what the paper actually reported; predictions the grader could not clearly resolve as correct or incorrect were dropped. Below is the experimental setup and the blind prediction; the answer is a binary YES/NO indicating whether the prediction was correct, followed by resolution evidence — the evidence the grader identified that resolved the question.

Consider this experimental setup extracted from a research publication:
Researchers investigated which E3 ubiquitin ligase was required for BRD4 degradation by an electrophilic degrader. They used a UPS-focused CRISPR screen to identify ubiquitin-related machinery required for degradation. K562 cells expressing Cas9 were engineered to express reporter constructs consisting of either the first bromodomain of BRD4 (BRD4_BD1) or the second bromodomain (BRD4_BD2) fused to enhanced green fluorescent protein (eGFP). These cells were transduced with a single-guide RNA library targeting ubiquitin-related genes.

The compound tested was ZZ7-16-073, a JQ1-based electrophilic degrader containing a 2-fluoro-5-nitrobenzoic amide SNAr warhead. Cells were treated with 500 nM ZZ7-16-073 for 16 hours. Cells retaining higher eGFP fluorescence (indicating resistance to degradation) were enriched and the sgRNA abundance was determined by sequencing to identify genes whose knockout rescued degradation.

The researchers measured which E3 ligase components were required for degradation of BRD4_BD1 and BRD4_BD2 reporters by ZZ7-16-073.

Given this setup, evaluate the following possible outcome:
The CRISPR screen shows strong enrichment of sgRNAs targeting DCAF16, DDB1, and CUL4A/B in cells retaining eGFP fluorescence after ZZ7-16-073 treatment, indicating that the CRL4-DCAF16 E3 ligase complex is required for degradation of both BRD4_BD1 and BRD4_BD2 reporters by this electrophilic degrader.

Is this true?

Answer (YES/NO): YES